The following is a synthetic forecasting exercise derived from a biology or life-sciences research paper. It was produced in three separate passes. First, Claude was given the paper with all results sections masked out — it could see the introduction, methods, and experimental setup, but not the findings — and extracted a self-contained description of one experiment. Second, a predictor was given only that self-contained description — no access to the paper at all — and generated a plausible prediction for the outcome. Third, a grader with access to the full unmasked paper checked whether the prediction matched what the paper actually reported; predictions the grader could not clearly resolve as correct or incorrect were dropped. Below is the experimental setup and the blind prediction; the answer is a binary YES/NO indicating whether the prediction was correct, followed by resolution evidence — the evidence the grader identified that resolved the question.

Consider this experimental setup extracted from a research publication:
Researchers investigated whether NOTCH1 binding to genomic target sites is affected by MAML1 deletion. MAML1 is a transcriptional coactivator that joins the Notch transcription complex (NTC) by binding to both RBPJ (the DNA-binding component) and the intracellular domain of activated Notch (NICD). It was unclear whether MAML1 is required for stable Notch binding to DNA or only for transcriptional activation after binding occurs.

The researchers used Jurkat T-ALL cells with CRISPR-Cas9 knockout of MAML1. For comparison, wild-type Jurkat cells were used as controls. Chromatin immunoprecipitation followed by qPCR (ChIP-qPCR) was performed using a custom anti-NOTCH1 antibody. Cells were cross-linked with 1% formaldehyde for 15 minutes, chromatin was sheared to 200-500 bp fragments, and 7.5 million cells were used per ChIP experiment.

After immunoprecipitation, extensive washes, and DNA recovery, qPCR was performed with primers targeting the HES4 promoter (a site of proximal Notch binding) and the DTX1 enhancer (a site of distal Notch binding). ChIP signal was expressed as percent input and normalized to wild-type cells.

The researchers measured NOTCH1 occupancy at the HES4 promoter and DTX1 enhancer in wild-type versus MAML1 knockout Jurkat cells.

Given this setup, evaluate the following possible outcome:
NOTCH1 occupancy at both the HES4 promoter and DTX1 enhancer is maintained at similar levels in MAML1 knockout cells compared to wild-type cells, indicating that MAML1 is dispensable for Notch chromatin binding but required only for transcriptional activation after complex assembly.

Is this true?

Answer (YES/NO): NO